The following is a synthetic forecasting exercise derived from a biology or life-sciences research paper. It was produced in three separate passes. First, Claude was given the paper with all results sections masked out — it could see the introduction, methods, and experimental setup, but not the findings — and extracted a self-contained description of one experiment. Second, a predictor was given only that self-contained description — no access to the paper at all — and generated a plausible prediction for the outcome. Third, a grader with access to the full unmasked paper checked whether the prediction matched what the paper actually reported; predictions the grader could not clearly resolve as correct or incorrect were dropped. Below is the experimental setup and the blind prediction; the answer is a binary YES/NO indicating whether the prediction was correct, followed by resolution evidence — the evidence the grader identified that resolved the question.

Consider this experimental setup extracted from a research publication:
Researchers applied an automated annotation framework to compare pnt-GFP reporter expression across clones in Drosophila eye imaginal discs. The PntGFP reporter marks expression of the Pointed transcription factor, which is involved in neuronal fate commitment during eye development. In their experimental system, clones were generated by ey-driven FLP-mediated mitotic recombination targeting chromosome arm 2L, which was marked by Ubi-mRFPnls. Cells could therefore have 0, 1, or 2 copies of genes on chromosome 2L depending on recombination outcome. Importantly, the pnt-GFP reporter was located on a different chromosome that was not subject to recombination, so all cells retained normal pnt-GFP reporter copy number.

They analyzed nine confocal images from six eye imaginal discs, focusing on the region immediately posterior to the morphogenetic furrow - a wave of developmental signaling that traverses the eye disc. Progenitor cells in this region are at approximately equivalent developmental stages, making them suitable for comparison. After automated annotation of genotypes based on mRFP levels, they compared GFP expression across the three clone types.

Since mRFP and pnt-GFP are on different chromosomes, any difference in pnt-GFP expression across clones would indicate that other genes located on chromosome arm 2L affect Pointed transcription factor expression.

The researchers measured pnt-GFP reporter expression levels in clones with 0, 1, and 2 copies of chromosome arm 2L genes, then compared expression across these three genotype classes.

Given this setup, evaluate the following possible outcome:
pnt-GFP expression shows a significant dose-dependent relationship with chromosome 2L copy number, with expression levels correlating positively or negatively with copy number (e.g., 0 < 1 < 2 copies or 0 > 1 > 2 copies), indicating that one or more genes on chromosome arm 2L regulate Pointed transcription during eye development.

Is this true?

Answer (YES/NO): NO